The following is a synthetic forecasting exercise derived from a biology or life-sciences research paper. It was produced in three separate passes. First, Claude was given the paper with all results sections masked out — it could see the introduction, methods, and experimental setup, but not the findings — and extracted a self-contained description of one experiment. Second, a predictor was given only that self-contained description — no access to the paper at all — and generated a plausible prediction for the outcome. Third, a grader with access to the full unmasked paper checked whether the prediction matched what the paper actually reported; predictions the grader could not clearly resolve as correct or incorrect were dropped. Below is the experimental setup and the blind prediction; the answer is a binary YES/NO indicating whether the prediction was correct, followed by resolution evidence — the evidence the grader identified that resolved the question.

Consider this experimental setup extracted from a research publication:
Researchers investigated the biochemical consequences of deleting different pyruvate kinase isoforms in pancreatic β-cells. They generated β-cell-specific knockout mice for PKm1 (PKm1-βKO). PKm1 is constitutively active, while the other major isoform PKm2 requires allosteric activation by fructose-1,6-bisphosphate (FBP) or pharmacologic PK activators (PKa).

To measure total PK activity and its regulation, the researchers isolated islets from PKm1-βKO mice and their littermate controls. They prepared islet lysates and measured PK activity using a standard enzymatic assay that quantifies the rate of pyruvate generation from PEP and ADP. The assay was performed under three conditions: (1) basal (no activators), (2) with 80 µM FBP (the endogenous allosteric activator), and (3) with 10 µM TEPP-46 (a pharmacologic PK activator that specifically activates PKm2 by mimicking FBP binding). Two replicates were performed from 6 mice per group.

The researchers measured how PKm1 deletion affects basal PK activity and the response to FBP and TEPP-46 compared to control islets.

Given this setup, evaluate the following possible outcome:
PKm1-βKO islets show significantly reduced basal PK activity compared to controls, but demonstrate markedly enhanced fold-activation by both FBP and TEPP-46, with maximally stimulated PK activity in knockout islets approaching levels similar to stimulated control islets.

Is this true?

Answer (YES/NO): NO